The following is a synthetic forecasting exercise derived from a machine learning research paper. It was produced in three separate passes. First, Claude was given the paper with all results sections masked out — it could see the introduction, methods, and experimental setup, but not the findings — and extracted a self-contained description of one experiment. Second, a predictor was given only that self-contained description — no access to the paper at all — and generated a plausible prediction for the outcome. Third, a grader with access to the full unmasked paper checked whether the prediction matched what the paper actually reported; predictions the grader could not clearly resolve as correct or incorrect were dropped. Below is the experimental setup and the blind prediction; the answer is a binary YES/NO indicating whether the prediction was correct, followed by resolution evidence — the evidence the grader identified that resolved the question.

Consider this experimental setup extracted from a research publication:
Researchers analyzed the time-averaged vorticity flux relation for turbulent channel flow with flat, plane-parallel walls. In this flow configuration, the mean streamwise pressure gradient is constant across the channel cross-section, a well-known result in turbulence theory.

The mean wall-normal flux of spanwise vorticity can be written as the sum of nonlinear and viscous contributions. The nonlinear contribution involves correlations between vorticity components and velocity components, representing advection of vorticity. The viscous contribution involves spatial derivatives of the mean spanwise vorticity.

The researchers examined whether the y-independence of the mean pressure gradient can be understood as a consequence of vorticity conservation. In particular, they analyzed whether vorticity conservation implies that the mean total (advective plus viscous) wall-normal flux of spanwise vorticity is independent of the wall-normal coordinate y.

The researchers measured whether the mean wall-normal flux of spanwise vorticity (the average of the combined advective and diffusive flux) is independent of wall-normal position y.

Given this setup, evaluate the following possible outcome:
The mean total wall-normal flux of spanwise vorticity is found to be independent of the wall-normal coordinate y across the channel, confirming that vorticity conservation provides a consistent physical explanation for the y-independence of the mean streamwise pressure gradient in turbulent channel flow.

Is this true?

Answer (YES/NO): YES